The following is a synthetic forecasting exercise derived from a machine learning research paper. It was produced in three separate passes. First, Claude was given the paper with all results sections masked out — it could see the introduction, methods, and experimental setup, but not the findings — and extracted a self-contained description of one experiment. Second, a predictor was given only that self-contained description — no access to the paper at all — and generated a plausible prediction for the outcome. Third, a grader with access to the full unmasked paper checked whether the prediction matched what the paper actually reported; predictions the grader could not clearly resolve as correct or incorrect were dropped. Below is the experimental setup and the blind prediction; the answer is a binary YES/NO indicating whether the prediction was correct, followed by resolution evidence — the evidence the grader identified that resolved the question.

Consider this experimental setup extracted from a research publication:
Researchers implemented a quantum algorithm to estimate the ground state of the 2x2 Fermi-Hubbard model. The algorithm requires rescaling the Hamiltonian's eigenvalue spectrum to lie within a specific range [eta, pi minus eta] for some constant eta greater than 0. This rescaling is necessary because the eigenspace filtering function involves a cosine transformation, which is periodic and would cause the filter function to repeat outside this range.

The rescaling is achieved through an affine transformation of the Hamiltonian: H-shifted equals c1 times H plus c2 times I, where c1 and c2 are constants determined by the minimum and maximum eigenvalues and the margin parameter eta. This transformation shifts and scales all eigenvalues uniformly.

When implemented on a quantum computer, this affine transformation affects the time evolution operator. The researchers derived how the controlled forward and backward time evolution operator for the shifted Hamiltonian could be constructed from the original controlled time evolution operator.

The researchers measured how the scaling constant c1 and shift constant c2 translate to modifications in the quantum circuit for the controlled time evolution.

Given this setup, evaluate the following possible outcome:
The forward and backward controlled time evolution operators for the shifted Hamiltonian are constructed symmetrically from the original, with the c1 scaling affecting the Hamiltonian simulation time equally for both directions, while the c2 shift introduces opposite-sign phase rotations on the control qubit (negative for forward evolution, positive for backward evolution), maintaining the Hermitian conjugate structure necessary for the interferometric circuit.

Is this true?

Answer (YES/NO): YES